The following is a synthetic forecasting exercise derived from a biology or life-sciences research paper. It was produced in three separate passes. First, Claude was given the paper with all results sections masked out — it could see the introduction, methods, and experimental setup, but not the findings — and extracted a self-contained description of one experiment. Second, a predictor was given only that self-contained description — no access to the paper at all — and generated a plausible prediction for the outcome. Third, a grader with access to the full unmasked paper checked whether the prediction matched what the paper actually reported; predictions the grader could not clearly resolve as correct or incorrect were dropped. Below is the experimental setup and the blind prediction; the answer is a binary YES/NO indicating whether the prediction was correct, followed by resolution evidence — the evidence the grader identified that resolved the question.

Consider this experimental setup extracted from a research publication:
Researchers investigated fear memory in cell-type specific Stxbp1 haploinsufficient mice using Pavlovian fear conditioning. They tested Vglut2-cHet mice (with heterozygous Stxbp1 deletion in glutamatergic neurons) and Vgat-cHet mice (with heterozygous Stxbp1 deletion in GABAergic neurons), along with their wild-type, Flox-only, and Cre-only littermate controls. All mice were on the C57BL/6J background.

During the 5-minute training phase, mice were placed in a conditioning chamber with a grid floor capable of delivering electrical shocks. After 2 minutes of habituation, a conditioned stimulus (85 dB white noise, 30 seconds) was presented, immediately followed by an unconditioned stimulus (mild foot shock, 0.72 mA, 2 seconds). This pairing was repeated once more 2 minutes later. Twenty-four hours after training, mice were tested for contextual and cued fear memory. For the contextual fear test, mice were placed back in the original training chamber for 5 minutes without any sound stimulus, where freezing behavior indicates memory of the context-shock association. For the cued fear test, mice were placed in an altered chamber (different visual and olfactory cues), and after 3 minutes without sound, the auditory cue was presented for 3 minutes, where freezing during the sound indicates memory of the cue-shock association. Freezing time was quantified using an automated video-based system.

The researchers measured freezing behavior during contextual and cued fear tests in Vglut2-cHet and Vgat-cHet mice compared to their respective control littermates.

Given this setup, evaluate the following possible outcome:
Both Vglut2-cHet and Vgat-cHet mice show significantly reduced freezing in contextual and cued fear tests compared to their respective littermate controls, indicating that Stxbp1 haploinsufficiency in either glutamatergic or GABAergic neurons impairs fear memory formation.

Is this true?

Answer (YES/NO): NO